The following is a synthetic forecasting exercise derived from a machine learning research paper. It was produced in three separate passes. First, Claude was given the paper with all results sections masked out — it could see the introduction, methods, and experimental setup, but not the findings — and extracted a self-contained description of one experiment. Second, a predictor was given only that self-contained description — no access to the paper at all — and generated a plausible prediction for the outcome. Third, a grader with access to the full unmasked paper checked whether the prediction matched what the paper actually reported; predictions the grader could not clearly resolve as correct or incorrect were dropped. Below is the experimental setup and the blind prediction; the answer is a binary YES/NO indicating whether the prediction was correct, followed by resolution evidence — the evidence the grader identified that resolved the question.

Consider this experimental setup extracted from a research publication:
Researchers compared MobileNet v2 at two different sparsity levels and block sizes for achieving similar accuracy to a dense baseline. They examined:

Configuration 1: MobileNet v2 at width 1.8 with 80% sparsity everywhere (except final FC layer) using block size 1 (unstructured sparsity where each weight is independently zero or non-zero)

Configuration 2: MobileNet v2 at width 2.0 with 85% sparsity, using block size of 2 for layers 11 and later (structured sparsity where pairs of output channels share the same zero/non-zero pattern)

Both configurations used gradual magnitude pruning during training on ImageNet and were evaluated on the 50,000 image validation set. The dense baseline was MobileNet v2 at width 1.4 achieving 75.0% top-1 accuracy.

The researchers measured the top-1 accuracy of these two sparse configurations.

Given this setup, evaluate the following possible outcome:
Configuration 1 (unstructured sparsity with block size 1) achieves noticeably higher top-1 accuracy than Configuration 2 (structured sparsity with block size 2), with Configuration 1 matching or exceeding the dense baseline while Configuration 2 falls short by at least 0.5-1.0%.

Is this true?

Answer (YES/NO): NO